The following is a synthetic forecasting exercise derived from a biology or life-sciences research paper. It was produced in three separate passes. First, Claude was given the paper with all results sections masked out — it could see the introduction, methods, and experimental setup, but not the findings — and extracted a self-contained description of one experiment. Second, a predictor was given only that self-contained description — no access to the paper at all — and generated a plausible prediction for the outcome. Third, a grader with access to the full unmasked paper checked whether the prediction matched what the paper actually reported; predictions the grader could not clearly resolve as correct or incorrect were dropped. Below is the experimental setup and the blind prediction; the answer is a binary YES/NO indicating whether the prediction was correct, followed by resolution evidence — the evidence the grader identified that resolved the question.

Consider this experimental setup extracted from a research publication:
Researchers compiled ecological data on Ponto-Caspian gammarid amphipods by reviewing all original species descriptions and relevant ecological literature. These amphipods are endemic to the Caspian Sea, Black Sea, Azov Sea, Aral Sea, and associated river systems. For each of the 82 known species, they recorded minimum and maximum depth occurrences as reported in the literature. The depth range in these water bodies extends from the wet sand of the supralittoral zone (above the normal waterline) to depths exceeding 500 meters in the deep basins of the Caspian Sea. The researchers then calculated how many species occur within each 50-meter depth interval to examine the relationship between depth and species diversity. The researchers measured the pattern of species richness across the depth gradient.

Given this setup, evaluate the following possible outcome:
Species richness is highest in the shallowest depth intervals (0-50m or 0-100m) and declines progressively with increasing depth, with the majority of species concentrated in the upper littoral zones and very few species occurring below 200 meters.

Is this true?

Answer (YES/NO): YES